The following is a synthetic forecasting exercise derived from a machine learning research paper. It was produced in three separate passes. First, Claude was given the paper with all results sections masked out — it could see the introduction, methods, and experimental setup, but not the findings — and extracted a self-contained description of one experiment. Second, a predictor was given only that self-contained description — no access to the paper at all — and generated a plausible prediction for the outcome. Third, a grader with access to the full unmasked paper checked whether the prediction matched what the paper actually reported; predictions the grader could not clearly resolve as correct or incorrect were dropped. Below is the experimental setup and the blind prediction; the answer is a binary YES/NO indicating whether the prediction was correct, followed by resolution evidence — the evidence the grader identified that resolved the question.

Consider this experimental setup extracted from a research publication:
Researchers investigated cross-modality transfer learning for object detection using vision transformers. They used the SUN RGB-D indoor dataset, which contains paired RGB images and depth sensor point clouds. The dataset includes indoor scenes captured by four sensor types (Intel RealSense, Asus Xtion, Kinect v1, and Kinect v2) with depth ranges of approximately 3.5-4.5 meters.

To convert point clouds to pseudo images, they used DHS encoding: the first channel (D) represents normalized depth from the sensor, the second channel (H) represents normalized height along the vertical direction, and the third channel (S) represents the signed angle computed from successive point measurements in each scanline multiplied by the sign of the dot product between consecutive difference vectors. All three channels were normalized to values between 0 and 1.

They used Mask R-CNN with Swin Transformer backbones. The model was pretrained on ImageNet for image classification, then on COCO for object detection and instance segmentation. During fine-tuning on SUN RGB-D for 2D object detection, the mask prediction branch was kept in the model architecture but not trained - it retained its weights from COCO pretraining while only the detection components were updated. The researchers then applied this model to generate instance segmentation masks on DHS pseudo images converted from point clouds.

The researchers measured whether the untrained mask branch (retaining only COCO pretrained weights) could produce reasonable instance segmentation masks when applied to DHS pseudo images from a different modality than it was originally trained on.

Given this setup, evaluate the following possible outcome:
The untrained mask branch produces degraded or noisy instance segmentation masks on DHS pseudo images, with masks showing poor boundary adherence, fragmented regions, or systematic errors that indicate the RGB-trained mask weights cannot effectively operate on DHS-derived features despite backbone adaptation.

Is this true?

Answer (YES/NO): NO